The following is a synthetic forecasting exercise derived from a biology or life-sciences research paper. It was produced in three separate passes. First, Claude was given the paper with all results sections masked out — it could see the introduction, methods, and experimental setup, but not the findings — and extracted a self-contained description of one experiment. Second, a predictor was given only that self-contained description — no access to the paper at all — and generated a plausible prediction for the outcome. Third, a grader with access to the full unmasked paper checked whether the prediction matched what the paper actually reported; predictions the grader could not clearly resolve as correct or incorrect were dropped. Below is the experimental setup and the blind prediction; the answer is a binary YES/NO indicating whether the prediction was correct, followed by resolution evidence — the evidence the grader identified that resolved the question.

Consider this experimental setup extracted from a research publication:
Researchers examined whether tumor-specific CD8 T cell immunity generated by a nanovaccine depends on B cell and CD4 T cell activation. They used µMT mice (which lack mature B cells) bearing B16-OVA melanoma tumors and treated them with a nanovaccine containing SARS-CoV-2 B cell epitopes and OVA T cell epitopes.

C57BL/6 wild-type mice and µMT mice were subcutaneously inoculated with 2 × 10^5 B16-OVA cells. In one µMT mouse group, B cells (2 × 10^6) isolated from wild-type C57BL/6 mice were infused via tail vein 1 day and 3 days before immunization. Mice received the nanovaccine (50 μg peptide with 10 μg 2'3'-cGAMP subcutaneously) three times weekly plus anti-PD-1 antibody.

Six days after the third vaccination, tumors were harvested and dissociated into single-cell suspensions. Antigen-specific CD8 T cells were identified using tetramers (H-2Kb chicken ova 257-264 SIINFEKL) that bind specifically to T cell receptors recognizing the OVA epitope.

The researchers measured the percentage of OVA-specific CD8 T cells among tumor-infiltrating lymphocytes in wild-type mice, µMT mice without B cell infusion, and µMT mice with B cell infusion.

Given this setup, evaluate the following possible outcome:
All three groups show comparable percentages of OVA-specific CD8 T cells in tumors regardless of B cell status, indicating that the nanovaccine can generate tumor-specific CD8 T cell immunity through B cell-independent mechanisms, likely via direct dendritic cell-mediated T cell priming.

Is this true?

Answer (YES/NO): NO